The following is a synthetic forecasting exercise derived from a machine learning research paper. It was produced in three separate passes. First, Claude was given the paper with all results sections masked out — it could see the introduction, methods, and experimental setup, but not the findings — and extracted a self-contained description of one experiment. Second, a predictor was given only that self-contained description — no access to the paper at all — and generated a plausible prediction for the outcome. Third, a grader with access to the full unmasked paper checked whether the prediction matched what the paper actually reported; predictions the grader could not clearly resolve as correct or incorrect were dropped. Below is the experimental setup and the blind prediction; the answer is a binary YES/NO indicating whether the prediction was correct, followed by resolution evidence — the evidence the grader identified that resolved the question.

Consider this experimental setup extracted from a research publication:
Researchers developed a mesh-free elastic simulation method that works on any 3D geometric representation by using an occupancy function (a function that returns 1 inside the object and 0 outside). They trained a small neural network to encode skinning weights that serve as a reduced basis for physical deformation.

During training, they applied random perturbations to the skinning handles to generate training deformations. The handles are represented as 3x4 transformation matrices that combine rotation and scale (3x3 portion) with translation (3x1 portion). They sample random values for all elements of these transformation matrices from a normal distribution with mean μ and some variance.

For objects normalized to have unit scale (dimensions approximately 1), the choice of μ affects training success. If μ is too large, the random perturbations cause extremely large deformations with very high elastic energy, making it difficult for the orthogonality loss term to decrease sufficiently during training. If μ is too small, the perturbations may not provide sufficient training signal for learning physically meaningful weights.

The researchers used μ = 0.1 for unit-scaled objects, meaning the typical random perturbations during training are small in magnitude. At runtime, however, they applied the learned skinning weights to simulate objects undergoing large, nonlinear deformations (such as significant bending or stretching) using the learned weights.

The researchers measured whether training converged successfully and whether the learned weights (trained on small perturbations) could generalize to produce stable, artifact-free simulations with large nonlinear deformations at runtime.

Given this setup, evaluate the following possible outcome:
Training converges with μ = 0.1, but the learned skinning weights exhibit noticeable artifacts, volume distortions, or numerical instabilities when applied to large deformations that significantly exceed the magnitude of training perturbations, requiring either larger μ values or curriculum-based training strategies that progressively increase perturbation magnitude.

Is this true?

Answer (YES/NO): NO